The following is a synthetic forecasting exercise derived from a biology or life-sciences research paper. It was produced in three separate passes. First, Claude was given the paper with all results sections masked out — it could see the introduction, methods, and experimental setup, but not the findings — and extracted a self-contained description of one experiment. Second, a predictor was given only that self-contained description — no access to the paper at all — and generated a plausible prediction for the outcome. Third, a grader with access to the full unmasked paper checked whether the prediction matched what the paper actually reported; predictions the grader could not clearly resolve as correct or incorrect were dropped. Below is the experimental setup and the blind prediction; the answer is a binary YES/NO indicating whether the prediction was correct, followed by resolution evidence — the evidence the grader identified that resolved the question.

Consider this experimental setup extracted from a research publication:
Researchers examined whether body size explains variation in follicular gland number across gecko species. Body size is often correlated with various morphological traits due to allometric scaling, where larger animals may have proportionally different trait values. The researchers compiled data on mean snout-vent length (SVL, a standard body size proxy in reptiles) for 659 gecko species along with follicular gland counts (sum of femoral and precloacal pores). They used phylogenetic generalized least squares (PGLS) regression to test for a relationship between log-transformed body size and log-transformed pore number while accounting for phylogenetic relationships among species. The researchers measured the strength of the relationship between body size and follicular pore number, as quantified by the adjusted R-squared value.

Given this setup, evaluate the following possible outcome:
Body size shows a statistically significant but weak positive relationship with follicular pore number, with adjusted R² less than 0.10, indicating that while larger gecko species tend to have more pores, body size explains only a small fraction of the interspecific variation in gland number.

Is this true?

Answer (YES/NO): YES